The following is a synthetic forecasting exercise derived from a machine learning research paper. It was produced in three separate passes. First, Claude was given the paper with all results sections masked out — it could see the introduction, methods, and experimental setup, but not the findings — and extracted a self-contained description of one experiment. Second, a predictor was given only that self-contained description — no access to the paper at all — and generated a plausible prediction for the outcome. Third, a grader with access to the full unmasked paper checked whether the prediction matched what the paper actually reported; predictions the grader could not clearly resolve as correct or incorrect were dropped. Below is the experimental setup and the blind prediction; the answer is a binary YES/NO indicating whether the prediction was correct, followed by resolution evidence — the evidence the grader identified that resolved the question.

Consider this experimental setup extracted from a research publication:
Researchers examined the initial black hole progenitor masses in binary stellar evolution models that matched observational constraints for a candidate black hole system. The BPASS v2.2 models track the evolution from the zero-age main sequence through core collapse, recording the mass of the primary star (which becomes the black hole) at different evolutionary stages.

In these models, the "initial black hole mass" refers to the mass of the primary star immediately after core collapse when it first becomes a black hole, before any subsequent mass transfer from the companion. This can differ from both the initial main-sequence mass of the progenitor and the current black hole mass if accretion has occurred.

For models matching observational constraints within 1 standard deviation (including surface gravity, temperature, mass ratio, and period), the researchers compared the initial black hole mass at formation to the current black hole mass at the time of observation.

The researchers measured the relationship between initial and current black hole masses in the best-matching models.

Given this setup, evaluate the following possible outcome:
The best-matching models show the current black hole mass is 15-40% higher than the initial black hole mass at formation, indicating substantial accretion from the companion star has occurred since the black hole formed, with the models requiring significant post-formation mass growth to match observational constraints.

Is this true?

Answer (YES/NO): NO